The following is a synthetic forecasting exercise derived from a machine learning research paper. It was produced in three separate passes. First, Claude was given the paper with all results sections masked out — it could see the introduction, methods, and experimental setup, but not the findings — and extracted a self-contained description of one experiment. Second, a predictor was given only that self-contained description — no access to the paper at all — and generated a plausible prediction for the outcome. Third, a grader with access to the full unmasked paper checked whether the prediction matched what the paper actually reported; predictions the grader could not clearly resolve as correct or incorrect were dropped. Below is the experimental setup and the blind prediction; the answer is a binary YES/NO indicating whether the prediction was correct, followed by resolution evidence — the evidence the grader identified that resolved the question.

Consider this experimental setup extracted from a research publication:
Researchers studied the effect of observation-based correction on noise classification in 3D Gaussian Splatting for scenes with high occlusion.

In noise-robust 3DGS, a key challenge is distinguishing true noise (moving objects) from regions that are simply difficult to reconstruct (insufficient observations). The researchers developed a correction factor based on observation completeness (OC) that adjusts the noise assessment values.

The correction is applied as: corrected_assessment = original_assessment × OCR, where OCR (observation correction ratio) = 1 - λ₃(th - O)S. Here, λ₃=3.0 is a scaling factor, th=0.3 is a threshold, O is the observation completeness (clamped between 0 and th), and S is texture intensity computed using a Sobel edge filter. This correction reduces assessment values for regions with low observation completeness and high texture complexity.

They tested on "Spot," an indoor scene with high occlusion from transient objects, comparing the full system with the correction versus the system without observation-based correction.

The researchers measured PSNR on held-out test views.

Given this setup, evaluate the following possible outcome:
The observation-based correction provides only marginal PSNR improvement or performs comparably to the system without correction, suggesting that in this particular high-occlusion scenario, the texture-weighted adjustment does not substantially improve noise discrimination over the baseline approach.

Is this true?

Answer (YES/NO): NO